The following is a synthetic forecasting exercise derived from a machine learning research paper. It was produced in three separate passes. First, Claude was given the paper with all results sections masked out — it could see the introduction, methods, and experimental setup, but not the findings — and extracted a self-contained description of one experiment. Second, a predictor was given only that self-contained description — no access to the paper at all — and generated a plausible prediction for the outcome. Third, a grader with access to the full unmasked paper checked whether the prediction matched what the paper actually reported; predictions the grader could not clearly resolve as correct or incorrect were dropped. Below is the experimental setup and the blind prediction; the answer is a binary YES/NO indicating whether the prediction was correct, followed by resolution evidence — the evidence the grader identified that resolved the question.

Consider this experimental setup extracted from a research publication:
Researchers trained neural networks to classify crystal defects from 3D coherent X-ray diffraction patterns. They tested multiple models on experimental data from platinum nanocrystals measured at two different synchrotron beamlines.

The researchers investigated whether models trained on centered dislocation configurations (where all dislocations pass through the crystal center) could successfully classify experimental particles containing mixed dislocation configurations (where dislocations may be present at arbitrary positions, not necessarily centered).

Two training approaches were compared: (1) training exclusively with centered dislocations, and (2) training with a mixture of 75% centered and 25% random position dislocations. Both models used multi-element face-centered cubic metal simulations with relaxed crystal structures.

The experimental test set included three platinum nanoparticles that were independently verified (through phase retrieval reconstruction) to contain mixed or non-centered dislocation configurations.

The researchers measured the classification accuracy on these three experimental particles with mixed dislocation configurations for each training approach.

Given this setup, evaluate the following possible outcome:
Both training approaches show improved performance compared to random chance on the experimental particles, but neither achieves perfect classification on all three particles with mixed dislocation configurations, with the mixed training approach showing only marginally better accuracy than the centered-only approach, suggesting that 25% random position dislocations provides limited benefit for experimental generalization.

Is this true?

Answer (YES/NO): NO